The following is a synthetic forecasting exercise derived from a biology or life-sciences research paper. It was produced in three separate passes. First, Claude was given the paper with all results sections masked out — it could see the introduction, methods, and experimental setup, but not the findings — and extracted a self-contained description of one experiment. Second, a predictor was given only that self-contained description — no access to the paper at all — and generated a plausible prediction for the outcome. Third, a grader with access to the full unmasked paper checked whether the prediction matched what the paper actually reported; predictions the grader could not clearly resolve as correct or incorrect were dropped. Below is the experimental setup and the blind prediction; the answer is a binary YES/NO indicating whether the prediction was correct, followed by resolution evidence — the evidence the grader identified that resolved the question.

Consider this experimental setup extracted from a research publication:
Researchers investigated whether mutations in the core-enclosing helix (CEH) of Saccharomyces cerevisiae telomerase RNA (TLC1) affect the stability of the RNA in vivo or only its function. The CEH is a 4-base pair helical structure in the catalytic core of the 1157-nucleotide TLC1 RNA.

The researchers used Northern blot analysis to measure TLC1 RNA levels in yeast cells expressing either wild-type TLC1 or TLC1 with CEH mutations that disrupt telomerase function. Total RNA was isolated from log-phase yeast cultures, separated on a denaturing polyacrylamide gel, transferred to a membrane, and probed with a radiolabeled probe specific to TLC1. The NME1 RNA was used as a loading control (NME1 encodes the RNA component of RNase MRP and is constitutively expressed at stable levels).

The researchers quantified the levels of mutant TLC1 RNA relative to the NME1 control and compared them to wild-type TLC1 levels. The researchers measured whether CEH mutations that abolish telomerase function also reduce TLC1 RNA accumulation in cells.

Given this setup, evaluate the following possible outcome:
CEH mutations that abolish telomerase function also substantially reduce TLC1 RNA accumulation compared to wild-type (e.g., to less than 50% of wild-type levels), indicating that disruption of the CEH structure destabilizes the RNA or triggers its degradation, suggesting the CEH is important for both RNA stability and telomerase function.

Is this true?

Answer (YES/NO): NO